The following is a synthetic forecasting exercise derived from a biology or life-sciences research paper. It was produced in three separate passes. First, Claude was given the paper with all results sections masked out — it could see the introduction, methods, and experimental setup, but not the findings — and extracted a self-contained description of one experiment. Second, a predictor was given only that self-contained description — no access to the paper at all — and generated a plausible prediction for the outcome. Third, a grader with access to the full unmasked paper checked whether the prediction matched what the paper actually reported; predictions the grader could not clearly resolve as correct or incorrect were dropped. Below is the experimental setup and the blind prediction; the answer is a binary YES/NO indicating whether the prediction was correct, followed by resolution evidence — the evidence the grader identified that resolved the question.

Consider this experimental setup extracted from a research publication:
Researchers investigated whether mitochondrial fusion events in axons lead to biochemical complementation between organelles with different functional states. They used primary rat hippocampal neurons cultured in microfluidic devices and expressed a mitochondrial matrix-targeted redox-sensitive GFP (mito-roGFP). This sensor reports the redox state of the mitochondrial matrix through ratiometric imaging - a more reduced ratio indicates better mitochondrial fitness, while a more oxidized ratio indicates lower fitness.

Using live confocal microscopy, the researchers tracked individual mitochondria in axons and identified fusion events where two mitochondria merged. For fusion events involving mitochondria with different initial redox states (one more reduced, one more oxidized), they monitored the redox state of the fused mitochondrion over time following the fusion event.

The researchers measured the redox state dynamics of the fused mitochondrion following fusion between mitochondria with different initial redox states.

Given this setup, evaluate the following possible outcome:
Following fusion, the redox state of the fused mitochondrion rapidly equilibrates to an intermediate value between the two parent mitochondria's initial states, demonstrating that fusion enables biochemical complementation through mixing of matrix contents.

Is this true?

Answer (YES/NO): YES